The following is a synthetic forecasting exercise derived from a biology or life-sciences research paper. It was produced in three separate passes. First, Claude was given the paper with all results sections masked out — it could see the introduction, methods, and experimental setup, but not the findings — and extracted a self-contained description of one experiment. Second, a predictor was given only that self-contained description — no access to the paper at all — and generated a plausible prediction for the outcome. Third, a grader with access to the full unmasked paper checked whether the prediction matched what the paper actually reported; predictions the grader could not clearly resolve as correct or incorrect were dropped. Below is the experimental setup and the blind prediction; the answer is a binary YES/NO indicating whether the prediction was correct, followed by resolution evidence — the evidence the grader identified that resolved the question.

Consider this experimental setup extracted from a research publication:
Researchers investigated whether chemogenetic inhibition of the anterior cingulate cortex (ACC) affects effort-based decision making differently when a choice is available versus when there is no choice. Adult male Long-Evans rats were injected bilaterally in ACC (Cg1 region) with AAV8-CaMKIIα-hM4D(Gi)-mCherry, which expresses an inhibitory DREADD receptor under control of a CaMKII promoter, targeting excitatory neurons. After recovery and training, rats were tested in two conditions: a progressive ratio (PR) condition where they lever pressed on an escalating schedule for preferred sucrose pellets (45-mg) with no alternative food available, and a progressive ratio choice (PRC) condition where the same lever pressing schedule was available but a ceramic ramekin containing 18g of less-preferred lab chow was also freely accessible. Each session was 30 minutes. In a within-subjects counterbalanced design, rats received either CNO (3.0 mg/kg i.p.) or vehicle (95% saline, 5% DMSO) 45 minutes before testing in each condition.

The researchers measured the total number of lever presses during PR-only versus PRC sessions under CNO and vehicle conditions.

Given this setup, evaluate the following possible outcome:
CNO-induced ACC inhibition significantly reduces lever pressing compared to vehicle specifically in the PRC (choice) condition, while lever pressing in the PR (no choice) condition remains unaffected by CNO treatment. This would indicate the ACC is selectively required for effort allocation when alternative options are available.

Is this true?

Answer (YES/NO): YES